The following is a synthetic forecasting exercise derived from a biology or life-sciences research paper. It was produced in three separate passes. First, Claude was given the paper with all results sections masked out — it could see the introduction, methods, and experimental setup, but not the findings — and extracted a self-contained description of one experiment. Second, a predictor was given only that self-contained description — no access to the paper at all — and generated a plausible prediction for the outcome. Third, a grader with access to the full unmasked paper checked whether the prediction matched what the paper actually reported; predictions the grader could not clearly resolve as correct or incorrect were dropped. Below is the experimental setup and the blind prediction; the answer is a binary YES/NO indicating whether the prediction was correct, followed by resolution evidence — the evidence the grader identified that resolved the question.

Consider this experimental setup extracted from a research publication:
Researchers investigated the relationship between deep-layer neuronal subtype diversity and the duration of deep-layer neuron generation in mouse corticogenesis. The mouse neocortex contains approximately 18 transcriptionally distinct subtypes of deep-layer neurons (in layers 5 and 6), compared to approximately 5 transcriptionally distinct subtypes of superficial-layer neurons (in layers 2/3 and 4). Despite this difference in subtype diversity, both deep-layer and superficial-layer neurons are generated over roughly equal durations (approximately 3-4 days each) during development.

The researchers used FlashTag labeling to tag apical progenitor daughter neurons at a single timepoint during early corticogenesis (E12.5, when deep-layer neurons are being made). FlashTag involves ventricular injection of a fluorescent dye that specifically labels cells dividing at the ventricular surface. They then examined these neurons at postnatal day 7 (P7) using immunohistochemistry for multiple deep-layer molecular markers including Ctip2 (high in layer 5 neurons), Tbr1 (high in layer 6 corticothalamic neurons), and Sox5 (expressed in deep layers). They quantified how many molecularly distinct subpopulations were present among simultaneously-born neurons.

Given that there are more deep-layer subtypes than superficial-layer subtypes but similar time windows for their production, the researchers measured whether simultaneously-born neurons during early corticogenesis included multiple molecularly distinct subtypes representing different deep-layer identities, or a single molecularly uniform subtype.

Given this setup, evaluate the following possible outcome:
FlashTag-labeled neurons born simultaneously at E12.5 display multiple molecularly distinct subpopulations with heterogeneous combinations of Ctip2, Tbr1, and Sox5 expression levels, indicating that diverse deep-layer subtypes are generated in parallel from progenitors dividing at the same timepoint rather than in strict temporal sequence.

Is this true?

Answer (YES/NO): YES